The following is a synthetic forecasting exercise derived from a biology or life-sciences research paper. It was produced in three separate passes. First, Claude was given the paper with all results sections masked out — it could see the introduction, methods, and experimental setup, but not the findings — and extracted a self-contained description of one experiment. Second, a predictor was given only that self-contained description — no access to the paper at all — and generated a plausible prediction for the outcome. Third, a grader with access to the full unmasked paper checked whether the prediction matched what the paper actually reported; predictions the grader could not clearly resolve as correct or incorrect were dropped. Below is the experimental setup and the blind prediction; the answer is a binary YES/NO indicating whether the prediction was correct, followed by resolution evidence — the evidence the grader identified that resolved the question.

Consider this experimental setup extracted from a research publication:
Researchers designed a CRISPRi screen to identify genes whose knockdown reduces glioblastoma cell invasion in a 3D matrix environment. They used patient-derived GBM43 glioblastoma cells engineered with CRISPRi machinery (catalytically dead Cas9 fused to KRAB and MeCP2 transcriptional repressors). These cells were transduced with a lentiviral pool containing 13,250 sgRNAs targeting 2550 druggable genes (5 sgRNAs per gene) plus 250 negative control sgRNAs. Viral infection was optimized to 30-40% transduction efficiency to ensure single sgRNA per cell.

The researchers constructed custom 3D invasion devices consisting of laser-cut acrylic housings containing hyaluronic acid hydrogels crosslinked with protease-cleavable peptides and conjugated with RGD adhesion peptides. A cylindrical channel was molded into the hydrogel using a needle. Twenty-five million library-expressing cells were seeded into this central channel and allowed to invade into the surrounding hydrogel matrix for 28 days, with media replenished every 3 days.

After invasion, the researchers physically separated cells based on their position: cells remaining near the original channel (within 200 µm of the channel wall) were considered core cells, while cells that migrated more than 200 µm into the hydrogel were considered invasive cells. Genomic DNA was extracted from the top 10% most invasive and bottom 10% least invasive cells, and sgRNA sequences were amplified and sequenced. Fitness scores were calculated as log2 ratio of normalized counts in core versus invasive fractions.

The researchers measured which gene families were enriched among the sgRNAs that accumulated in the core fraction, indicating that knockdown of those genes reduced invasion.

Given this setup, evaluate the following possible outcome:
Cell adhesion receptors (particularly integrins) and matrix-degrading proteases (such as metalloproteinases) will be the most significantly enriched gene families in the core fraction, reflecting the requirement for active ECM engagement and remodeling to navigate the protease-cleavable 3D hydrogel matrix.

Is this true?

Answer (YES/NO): NO